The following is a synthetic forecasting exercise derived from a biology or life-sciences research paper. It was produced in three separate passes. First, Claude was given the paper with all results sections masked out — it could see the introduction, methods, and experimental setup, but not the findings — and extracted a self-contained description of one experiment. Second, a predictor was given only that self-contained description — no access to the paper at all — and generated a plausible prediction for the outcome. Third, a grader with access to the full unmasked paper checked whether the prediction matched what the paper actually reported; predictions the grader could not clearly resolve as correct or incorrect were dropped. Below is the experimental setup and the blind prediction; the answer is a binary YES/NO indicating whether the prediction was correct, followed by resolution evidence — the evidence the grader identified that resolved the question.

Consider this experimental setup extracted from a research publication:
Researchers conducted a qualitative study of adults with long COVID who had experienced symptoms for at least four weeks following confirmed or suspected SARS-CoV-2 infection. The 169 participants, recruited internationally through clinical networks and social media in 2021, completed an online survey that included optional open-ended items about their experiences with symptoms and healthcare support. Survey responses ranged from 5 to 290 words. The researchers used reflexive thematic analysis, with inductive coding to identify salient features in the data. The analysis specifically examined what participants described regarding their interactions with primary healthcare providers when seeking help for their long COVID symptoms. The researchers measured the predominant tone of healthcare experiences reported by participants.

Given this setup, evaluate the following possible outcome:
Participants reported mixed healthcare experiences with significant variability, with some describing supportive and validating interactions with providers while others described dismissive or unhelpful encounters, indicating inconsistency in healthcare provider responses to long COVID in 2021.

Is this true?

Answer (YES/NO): NO